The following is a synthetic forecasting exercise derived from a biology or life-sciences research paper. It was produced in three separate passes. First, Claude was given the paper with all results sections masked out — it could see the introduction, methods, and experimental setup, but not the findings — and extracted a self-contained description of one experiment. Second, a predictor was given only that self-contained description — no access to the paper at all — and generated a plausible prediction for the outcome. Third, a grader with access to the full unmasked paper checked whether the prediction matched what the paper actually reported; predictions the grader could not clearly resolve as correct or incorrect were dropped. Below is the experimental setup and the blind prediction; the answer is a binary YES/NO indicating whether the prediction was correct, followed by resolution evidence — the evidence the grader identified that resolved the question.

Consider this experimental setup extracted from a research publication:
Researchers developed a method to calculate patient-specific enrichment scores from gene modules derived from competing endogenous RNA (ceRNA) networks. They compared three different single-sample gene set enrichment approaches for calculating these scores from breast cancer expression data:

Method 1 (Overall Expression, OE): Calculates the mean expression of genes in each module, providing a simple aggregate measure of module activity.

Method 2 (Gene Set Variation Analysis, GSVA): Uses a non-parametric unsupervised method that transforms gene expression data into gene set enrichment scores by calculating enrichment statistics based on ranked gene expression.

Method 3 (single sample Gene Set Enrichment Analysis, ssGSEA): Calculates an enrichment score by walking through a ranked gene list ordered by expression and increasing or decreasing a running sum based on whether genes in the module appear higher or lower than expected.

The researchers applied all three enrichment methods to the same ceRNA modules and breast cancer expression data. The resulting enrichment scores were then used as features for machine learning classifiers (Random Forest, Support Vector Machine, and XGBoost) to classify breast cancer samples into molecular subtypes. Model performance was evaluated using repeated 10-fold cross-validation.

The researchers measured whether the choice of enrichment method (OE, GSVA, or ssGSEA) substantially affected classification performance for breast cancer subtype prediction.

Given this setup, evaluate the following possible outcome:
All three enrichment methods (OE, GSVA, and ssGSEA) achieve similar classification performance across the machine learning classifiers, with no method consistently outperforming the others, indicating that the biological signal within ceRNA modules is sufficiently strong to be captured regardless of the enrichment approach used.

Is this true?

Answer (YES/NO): YES